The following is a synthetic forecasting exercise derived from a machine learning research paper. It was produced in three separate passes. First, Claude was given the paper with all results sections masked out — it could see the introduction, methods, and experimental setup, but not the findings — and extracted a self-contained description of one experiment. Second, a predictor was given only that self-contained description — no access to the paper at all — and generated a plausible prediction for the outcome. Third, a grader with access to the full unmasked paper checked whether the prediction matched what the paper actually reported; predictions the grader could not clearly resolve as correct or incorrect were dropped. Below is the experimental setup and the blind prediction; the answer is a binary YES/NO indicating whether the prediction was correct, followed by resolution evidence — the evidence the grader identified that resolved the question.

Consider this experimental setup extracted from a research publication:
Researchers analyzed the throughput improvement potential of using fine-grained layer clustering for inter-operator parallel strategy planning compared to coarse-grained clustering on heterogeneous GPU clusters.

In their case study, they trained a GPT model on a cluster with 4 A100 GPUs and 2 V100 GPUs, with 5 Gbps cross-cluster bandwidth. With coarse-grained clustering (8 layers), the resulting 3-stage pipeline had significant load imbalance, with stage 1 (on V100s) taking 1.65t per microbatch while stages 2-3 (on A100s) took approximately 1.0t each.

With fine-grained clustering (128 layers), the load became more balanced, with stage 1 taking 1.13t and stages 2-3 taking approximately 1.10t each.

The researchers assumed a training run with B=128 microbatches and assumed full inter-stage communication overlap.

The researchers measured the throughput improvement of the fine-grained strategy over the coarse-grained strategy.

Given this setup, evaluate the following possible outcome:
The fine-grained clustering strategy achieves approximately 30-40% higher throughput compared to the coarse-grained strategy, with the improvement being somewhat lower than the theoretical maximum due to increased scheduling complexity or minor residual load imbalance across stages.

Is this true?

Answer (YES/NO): NO